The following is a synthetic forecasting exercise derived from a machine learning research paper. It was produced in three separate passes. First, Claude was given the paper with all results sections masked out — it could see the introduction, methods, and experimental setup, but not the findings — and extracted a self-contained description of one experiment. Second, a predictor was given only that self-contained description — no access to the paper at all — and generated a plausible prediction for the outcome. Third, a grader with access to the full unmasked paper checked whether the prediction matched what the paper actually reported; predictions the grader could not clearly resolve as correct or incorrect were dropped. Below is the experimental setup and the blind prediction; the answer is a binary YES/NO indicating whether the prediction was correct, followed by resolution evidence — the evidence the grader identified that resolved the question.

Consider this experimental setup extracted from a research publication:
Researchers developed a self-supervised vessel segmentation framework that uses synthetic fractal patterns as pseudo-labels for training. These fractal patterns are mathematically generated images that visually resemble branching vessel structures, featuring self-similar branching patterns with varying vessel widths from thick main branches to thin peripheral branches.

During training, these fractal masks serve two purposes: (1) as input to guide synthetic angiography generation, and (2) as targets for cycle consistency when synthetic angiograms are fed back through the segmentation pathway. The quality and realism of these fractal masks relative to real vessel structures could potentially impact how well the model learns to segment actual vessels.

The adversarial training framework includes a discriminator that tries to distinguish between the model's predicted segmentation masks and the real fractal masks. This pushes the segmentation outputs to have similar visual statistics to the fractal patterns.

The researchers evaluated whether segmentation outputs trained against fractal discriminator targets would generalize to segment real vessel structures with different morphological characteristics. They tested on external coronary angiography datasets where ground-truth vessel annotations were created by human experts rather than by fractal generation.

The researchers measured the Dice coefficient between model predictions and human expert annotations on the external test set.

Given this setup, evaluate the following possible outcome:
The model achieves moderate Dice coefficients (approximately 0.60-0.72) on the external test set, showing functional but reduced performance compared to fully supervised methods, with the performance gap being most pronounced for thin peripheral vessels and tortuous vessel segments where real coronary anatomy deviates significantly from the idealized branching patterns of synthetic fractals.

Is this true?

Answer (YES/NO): NO